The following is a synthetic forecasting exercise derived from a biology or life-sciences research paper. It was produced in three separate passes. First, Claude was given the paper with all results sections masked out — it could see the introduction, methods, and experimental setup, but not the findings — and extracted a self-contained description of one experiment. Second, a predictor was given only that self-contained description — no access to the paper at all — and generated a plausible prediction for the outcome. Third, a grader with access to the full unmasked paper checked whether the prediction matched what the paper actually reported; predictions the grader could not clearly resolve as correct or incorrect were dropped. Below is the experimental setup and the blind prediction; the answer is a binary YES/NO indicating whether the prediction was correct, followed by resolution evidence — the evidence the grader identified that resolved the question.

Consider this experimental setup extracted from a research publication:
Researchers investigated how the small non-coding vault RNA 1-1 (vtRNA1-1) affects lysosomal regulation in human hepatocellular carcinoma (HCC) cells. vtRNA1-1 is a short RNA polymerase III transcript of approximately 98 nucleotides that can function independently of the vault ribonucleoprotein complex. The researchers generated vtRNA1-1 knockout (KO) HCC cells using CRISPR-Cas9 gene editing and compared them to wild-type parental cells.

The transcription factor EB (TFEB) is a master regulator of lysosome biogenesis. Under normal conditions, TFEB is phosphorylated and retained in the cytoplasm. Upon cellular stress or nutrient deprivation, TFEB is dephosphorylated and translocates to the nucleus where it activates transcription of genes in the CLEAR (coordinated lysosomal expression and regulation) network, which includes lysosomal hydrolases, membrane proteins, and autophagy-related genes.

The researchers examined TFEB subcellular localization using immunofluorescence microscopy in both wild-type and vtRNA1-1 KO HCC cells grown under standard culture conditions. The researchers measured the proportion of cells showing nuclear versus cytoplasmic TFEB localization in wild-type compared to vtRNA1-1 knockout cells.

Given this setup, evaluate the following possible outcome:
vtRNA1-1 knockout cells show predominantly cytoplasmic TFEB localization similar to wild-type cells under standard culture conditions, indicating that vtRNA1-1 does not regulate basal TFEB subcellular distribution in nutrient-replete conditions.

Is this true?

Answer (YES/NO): NO